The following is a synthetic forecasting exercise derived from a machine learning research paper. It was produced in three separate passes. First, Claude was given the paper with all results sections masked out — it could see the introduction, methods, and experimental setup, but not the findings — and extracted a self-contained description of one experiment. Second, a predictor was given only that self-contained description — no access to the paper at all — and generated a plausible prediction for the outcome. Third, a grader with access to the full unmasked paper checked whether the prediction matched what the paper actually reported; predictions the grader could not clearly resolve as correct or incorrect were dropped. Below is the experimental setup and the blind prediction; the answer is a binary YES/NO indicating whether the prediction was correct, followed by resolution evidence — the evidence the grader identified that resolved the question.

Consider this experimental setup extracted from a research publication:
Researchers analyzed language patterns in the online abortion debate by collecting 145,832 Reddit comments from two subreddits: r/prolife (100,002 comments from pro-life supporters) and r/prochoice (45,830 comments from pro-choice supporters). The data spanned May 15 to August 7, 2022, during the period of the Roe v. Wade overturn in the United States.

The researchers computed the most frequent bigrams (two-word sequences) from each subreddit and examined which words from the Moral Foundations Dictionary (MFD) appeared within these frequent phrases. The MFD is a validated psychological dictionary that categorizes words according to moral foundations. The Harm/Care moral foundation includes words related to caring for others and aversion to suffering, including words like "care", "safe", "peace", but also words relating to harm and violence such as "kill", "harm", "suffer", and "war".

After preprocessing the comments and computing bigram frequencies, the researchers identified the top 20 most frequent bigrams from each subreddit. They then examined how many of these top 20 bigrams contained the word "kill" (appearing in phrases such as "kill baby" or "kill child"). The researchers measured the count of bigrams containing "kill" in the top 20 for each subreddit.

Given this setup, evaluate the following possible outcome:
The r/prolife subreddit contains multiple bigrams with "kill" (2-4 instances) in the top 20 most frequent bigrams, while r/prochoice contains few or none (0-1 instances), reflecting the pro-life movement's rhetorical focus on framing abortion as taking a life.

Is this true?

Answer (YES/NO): YES